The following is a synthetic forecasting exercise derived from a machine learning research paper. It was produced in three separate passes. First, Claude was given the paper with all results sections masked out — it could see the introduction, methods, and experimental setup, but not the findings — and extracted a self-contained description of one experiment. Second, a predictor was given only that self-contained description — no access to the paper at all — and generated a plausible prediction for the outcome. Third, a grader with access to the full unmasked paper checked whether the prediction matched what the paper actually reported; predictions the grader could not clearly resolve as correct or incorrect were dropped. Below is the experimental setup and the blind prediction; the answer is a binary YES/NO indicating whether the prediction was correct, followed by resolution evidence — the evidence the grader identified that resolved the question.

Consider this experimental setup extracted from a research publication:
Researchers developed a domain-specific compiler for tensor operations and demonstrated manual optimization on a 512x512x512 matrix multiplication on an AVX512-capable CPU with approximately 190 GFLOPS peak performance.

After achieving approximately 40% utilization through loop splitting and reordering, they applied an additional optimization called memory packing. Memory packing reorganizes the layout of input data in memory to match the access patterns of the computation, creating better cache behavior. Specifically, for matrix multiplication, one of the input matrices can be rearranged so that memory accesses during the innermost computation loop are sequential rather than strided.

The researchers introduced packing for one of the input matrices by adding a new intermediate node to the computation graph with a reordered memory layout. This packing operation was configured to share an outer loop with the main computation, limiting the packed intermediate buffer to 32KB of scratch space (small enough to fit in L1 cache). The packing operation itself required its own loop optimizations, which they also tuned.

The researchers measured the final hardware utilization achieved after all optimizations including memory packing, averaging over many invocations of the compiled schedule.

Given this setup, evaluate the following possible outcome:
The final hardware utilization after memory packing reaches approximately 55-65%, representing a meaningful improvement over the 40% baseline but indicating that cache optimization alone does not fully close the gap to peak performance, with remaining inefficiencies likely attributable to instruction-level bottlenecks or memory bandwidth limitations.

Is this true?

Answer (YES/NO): NO